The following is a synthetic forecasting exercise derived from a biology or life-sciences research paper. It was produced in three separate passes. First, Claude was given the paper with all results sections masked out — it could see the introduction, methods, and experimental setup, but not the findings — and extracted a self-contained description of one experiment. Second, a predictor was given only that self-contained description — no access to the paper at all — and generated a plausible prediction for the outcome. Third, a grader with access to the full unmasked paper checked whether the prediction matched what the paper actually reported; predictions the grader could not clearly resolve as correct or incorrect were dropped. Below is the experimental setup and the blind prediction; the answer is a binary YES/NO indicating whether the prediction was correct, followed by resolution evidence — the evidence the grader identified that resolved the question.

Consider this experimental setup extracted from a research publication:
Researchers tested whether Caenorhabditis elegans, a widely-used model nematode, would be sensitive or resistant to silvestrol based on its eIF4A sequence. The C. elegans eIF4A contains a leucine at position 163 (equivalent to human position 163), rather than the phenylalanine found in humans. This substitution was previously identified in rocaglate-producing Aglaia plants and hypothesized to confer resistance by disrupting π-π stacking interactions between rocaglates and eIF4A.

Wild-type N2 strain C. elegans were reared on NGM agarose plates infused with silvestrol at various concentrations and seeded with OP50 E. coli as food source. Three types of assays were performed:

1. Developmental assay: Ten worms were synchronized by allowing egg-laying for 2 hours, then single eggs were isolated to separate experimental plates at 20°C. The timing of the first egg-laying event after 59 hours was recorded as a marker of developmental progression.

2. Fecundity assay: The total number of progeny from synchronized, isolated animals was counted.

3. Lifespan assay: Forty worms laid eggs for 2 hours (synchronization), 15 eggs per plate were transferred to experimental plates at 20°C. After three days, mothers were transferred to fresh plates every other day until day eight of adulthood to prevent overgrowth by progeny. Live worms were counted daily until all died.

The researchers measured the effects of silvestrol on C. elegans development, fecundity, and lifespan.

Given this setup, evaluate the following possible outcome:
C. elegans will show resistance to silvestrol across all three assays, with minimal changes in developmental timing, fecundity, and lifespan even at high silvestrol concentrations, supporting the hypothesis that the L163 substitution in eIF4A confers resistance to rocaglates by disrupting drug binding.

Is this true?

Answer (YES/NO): NO